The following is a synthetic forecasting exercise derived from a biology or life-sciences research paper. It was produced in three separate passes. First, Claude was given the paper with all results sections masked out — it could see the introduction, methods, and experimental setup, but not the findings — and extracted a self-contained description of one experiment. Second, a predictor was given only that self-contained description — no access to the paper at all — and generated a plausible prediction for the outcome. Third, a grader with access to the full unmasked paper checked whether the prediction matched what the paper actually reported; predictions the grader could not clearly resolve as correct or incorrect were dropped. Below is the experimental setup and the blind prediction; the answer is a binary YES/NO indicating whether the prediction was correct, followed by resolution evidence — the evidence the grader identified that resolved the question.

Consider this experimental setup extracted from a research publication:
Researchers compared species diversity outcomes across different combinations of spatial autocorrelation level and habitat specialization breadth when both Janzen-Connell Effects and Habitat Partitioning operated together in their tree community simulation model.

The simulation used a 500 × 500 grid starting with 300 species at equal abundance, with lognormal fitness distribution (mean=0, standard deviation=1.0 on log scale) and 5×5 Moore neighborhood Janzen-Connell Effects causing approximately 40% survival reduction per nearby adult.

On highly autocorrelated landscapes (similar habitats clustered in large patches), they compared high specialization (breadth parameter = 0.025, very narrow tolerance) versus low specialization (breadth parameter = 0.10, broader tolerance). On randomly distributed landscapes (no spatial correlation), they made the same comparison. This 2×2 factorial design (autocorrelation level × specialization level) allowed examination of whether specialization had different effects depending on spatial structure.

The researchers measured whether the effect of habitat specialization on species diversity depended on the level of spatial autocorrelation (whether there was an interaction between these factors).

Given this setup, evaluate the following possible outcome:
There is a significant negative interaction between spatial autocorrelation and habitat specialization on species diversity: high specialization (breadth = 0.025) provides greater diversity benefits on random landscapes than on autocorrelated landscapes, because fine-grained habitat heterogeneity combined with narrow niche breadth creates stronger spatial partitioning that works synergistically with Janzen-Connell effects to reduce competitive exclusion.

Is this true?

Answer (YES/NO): NO